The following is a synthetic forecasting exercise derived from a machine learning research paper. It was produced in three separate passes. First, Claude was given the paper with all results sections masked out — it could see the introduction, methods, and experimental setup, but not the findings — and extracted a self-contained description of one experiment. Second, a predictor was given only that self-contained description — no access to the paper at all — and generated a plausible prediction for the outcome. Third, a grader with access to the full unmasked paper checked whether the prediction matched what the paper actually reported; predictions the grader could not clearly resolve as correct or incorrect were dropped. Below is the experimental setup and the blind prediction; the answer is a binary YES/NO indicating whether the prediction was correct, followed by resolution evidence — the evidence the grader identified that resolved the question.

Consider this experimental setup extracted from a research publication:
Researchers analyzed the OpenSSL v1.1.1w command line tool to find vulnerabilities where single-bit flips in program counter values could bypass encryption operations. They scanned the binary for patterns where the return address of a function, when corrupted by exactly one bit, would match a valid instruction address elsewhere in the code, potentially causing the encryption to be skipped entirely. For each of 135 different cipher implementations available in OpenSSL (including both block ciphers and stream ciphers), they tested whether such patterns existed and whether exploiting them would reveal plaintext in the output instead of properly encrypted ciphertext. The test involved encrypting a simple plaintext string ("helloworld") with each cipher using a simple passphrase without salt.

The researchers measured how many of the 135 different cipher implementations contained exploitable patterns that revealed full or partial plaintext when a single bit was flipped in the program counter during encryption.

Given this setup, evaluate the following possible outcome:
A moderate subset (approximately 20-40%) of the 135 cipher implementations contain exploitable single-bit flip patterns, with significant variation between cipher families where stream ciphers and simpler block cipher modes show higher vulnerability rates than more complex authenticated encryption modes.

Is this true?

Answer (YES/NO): YES